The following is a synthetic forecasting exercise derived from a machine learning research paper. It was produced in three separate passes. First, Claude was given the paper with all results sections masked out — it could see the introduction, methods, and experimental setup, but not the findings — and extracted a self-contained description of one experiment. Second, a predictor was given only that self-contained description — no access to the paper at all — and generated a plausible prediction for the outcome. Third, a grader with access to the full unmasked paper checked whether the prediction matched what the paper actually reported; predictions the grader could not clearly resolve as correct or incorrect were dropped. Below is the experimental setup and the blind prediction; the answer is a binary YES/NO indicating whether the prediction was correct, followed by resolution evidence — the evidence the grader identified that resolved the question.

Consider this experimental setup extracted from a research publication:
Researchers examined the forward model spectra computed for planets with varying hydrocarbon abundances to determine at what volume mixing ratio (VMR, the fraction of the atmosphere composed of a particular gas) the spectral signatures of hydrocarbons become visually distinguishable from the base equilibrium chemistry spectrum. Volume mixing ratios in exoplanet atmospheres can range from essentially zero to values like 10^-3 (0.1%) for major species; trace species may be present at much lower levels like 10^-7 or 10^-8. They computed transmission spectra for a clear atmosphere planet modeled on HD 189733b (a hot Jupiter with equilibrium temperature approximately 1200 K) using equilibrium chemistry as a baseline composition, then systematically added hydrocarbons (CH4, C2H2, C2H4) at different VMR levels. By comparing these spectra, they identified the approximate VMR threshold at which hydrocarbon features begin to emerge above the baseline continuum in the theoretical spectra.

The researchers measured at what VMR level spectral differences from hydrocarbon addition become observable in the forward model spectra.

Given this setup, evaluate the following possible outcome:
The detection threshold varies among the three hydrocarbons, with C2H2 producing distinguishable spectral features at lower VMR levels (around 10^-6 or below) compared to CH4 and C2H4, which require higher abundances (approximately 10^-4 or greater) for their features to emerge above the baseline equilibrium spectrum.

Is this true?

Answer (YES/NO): NO